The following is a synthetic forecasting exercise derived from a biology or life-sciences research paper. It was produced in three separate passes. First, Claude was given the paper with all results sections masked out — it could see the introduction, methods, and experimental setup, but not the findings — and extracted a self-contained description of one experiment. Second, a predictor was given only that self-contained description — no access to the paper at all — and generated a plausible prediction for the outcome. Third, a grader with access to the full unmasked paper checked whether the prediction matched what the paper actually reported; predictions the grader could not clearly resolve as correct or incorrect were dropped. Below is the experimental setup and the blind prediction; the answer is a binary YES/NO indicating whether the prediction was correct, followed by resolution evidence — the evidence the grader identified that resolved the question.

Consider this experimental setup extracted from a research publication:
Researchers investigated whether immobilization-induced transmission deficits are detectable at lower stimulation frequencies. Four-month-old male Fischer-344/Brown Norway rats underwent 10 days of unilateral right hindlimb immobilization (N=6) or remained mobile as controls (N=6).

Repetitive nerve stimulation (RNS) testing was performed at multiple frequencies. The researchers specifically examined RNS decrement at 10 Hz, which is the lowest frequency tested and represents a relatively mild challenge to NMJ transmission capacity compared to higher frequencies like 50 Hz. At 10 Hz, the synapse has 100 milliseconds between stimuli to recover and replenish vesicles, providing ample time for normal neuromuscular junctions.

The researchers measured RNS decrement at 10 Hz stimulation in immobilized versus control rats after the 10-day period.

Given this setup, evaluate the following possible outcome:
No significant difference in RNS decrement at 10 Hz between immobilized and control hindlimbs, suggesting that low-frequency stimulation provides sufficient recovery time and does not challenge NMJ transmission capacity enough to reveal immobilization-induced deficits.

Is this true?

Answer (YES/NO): YES